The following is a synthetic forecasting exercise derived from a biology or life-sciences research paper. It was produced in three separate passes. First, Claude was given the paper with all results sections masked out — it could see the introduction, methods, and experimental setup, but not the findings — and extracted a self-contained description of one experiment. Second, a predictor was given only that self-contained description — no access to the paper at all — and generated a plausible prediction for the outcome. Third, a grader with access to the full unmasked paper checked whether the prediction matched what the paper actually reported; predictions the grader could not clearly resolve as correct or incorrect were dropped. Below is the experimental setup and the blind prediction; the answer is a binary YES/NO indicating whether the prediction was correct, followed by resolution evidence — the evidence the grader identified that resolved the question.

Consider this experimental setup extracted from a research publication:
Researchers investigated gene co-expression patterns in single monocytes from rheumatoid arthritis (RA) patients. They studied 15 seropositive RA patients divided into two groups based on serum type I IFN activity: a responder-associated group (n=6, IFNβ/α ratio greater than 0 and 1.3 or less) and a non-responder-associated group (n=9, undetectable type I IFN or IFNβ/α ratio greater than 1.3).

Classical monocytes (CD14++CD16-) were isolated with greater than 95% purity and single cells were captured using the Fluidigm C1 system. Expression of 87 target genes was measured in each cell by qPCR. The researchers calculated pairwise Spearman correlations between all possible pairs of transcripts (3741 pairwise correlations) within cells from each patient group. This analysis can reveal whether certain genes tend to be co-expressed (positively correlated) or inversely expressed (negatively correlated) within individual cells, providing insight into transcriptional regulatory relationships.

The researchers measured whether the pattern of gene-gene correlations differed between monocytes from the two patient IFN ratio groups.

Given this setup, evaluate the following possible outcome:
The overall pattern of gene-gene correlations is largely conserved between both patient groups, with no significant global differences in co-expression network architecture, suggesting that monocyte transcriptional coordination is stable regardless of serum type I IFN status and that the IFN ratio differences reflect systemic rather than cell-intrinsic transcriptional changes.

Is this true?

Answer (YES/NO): NO